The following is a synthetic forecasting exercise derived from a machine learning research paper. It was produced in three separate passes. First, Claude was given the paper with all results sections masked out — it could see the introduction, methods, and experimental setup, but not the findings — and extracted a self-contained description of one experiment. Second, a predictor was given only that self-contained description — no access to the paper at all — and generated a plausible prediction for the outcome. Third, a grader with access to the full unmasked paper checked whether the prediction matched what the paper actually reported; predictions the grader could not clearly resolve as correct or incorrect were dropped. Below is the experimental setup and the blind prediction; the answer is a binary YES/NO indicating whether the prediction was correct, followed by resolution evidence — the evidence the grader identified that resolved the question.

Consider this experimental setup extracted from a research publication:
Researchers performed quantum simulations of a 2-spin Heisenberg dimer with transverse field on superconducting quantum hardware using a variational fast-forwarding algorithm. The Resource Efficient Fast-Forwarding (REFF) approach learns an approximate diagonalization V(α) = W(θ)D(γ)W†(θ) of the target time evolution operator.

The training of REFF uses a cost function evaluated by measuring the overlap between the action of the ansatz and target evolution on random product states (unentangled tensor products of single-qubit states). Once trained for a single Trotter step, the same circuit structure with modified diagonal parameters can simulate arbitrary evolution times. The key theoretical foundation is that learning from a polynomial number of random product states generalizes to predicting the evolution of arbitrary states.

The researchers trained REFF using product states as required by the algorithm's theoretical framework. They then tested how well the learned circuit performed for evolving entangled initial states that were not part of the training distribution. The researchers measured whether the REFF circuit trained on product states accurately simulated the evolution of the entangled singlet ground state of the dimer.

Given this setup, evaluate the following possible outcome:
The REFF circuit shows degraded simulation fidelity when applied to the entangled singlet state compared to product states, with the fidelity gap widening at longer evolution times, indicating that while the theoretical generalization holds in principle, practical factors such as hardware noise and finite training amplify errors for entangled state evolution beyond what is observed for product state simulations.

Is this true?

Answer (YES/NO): NO